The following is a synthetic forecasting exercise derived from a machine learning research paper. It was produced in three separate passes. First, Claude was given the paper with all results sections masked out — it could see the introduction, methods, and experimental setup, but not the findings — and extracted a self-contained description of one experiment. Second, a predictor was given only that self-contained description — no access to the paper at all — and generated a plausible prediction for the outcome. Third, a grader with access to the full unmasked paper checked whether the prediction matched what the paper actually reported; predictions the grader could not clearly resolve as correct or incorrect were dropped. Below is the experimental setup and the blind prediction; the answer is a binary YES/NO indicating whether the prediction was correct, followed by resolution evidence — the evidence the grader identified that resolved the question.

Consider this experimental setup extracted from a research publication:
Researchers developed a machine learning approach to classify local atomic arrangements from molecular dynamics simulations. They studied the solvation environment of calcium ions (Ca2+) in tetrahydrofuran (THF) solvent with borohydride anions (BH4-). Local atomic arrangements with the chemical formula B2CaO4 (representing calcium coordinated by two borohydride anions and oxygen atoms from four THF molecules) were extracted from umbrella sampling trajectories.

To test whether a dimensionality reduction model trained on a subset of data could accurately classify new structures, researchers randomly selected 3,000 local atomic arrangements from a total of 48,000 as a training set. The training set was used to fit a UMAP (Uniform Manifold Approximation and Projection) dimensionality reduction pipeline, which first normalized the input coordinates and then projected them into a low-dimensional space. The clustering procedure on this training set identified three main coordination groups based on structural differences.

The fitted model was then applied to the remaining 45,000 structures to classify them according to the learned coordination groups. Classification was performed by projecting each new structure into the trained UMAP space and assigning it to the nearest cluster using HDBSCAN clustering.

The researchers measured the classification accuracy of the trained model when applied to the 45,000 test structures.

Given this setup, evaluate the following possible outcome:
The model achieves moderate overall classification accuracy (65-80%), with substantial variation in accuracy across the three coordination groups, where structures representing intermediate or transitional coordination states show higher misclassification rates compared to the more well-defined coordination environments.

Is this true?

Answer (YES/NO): NO